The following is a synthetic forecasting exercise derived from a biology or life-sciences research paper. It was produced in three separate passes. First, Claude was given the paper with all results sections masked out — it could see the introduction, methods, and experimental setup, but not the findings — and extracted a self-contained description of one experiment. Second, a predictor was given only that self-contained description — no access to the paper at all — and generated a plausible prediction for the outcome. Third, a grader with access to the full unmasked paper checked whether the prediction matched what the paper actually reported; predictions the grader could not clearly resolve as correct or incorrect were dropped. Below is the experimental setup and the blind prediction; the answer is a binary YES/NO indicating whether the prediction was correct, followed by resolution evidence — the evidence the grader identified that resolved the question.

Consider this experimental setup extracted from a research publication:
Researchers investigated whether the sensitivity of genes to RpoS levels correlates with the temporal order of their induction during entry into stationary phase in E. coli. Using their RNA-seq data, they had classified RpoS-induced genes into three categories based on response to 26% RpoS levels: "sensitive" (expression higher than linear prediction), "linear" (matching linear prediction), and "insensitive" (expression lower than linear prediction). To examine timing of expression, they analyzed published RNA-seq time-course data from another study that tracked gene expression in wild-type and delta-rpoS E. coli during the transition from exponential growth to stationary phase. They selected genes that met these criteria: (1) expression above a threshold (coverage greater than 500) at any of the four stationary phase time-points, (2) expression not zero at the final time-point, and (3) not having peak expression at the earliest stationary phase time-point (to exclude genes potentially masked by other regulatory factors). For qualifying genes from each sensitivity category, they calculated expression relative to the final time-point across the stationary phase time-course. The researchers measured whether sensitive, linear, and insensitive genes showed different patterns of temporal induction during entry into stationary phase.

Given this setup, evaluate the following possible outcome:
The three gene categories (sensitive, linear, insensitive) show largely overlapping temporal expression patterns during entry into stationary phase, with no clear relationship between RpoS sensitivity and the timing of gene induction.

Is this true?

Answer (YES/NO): NO